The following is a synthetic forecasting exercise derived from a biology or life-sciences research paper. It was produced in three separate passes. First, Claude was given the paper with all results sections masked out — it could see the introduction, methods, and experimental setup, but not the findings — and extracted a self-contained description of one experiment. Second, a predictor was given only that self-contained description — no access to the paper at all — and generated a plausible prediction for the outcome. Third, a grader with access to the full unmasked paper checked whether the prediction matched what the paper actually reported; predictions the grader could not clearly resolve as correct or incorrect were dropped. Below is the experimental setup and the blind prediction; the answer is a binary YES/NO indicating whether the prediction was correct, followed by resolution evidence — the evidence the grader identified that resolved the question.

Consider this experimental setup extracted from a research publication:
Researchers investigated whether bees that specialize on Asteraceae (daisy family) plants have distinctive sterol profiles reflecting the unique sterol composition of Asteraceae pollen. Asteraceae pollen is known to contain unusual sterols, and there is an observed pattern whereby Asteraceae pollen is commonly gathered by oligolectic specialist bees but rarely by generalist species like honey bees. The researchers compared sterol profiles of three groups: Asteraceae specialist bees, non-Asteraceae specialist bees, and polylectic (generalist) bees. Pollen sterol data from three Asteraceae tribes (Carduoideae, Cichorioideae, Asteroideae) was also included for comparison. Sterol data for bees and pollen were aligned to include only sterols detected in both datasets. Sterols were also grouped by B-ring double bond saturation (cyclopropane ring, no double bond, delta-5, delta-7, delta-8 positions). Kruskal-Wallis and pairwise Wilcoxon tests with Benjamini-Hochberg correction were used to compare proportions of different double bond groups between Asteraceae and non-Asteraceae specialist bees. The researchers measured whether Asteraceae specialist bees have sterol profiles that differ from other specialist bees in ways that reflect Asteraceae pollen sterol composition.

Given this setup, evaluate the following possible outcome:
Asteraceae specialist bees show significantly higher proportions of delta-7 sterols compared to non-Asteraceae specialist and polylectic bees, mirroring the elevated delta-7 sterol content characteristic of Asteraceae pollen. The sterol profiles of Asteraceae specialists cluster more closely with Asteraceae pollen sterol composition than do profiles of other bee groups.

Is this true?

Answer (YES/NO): NO